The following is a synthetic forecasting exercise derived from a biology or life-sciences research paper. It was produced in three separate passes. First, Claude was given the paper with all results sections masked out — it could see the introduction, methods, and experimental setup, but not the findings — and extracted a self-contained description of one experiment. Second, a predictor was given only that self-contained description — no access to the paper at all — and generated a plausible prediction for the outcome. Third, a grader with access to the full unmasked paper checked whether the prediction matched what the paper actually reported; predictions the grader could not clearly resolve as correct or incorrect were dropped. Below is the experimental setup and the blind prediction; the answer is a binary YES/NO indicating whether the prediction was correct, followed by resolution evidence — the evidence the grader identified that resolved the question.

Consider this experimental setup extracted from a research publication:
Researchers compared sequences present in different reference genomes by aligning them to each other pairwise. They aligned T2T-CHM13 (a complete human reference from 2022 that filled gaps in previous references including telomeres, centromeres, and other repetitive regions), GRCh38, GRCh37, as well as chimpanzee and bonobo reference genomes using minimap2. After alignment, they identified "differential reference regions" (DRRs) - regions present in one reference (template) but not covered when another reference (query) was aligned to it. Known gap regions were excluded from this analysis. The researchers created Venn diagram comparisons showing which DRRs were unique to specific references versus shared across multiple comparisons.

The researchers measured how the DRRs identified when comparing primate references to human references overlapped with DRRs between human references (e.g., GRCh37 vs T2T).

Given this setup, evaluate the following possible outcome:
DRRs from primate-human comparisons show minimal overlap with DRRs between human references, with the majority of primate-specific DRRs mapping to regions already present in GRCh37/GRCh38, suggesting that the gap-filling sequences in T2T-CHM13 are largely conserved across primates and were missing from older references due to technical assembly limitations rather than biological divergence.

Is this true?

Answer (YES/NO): NO